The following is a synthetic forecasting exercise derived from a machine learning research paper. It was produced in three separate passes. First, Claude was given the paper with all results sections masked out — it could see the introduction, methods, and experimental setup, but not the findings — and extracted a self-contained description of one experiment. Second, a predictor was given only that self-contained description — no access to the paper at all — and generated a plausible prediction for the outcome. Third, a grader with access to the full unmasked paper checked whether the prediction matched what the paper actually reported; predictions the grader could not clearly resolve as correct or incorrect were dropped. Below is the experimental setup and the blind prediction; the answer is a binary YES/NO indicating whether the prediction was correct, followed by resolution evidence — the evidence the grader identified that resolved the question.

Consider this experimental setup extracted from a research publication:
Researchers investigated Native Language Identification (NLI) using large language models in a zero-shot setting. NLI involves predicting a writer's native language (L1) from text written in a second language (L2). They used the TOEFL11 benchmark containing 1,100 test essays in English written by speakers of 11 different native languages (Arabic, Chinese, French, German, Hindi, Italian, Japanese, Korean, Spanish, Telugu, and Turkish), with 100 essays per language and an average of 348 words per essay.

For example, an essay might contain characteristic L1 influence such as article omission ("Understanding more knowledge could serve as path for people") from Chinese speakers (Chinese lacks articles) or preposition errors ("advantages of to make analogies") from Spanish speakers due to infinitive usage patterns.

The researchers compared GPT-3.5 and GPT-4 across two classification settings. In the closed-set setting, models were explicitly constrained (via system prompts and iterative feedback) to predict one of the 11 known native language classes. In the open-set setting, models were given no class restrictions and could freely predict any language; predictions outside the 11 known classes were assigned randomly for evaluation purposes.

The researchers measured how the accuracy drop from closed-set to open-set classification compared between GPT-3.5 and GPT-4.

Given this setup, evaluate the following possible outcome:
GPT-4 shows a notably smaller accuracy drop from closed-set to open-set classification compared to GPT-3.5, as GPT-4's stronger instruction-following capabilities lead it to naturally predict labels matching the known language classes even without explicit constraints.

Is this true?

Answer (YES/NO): NO